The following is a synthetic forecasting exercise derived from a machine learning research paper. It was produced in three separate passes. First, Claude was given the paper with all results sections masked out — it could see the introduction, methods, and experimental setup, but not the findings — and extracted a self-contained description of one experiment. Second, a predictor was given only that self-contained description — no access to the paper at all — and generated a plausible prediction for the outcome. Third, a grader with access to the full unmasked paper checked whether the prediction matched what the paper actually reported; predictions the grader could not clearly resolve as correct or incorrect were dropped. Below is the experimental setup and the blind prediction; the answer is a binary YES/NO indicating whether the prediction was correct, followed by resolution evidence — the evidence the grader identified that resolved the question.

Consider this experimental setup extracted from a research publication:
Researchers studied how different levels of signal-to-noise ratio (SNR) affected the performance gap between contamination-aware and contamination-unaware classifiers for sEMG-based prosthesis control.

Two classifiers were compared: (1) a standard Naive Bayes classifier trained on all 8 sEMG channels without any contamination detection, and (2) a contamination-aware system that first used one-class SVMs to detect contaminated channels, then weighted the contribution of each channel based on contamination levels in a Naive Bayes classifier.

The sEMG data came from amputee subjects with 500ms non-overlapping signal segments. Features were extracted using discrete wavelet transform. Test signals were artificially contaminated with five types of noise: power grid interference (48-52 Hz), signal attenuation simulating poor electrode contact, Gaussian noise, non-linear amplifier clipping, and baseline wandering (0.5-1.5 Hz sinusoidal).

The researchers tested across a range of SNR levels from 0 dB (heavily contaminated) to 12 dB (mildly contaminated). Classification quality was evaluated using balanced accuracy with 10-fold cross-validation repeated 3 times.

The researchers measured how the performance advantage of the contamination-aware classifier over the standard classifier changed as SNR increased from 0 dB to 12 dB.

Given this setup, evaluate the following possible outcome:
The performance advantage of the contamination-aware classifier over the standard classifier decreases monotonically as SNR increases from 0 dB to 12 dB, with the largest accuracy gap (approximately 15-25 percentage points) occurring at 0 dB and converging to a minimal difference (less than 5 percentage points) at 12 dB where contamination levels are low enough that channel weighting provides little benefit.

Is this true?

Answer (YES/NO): NO